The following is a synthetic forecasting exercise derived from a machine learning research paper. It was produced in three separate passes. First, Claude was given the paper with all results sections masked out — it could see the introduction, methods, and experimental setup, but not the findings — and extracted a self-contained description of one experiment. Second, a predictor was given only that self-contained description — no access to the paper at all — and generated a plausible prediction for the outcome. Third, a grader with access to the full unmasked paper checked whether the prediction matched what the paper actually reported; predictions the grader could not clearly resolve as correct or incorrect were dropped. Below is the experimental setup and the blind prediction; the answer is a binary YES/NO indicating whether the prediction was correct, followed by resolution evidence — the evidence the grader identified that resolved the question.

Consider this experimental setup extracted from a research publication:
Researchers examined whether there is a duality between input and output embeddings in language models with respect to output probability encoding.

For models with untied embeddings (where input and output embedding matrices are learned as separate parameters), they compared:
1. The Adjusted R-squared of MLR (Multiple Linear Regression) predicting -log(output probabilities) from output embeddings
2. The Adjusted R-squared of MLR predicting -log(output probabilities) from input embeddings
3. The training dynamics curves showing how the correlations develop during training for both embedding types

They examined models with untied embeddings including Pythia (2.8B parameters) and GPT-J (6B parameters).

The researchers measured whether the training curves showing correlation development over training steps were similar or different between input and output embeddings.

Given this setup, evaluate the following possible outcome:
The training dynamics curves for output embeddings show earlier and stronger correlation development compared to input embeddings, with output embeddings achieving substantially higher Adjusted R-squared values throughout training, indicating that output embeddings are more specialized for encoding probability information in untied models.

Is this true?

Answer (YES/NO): NO